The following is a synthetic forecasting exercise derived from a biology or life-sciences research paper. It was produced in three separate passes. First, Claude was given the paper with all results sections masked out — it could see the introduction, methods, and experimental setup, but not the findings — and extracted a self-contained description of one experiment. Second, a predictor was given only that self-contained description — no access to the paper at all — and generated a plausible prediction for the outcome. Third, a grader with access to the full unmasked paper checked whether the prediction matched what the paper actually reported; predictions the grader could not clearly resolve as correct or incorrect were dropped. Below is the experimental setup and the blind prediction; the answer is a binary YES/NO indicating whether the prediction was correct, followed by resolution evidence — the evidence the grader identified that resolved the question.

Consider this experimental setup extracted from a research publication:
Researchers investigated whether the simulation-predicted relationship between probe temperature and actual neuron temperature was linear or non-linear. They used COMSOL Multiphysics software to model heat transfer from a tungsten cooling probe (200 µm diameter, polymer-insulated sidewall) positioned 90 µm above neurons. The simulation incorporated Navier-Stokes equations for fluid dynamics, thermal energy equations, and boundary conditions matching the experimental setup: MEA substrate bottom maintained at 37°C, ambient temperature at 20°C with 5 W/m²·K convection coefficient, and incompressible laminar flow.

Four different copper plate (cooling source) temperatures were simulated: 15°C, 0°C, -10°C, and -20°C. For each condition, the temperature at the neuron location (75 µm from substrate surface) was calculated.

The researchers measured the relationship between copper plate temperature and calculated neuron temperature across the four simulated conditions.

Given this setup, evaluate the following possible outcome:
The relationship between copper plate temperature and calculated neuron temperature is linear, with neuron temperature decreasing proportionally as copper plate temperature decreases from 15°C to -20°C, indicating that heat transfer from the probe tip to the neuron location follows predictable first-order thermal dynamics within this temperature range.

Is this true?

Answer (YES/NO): YES